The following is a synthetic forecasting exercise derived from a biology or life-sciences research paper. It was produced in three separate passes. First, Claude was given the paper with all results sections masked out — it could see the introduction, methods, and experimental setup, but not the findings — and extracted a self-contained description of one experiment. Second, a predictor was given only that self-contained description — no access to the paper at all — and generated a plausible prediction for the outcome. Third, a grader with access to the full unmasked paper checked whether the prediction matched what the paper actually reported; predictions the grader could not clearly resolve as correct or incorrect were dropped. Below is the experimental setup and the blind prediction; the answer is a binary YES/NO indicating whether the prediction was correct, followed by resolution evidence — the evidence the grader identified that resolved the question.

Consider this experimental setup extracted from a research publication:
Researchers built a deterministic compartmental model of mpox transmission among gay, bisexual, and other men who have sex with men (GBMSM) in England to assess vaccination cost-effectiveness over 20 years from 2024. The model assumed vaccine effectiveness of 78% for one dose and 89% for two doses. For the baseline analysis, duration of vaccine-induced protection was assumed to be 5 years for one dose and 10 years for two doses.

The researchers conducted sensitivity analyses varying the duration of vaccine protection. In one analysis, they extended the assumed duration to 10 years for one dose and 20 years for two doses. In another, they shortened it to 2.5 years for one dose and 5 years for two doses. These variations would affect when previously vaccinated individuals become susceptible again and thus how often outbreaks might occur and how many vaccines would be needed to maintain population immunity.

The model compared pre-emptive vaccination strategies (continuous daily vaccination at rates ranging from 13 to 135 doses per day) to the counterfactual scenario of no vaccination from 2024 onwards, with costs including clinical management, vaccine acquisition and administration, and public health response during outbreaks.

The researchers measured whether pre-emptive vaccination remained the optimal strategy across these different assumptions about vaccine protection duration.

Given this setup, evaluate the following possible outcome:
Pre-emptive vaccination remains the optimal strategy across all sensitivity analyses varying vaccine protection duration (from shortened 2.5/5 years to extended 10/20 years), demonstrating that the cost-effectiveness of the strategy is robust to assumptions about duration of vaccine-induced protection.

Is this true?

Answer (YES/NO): YES